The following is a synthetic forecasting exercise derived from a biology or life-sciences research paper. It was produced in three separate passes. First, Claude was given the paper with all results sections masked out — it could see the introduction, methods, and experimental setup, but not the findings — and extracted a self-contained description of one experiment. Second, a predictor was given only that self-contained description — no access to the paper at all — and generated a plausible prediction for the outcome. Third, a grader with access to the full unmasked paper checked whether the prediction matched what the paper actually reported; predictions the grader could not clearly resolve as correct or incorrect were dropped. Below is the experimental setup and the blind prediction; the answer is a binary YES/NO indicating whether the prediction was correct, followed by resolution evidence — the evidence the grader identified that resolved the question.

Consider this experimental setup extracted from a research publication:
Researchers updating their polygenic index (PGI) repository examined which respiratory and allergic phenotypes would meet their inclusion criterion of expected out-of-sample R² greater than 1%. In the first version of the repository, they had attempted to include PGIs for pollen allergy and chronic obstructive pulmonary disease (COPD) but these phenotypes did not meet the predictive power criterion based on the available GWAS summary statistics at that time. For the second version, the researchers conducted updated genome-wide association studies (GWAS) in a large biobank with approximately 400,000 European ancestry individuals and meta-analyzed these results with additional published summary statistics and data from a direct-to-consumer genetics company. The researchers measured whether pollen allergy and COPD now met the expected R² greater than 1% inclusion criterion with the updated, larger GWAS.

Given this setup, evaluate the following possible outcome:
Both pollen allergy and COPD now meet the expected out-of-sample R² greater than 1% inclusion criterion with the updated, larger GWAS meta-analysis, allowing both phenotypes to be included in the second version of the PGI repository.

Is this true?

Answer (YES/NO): YES